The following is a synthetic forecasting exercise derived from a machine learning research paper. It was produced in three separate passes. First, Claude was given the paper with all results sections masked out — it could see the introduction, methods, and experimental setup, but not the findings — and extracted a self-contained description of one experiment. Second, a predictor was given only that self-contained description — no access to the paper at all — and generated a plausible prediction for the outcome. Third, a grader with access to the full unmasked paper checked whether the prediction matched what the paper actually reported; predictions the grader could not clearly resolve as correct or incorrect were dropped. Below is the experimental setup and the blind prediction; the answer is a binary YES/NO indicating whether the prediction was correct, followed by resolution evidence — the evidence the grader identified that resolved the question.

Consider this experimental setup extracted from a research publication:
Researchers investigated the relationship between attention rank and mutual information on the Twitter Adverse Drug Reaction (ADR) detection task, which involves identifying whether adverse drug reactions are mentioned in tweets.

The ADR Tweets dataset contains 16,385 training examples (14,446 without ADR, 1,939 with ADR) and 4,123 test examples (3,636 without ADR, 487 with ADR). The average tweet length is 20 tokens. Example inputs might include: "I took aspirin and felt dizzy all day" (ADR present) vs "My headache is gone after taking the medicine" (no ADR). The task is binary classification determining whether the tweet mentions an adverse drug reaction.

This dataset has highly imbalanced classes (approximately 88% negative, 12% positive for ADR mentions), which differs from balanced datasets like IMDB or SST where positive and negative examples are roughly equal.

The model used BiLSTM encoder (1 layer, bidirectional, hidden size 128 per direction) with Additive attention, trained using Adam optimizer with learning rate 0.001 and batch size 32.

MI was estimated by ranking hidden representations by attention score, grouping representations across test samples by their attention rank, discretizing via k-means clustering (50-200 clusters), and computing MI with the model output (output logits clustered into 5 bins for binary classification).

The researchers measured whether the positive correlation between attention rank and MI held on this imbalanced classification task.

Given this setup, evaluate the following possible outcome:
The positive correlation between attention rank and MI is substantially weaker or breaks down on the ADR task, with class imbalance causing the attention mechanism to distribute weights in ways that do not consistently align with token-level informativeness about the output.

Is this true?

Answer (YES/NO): NO